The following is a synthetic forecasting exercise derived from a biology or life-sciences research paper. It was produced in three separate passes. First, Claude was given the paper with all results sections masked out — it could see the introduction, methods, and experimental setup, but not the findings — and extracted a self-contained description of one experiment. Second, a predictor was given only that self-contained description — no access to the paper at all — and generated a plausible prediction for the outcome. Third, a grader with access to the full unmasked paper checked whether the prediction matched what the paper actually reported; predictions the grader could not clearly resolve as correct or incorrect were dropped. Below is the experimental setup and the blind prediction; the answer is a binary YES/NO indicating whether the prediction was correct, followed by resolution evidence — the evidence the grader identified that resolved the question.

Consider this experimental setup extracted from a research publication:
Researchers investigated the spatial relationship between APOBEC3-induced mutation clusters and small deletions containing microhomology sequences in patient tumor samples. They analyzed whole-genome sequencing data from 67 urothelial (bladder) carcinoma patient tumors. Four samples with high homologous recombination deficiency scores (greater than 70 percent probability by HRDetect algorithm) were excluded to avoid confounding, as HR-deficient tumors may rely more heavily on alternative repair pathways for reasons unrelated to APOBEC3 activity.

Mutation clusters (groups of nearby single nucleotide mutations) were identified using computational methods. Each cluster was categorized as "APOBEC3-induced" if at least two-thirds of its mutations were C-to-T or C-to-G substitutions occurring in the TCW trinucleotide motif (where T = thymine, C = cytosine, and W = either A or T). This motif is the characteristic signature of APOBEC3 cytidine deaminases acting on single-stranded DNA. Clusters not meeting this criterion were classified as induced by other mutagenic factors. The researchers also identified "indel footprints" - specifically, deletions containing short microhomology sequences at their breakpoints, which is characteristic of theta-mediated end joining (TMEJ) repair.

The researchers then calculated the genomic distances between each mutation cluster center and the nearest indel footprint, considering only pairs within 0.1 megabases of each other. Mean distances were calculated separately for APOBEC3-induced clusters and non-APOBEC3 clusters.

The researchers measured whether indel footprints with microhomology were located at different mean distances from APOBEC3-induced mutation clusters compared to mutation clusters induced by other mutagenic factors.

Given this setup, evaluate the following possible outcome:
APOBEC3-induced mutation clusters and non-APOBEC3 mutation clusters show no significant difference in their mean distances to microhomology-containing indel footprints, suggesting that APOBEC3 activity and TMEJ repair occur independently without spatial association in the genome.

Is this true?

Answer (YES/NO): NO